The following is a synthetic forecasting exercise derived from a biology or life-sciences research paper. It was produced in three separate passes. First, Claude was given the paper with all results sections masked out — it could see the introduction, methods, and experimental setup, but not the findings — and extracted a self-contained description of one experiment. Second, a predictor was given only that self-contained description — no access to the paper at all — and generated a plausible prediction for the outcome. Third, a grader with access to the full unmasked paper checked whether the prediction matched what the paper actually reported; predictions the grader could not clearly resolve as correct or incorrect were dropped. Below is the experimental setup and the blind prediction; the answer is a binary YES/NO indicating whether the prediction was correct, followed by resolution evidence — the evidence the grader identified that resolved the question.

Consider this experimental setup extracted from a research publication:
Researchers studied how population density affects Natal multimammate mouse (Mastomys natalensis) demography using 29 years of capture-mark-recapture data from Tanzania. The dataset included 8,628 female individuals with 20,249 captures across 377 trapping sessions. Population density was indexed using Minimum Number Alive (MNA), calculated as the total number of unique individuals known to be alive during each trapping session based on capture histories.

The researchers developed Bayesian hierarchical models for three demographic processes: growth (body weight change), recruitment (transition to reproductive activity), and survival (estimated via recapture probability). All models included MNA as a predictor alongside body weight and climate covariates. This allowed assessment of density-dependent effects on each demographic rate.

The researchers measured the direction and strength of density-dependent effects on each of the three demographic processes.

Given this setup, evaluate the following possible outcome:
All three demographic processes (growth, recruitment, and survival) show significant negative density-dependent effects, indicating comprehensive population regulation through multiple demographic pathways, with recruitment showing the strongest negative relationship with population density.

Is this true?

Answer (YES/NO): NO